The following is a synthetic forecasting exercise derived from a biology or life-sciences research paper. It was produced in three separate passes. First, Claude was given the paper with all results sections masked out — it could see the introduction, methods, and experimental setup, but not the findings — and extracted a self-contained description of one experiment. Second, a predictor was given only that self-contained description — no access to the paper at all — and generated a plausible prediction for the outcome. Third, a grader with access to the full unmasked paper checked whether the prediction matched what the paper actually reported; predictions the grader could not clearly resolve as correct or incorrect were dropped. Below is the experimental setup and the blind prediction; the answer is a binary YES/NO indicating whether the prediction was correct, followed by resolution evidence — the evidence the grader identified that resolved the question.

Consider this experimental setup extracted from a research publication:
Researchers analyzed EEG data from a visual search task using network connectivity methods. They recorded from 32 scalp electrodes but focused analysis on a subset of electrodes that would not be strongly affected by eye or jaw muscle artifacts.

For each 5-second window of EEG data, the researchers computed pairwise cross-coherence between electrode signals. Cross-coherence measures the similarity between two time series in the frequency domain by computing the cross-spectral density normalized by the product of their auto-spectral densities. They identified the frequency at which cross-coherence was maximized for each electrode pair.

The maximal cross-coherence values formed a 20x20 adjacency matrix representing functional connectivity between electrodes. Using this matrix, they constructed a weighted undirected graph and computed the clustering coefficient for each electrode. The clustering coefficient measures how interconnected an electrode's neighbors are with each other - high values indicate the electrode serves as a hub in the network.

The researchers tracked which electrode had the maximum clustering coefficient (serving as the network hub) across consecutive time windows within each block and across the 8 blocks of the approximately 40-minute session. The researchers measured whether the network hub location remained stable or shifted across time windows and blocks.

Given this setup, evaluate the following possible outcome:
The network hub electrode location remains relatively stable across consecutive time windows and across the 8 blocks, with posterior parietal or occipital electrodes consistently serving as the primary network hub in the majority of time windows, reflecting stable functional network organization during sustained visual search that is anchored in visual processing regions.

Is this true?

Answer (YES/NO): NO